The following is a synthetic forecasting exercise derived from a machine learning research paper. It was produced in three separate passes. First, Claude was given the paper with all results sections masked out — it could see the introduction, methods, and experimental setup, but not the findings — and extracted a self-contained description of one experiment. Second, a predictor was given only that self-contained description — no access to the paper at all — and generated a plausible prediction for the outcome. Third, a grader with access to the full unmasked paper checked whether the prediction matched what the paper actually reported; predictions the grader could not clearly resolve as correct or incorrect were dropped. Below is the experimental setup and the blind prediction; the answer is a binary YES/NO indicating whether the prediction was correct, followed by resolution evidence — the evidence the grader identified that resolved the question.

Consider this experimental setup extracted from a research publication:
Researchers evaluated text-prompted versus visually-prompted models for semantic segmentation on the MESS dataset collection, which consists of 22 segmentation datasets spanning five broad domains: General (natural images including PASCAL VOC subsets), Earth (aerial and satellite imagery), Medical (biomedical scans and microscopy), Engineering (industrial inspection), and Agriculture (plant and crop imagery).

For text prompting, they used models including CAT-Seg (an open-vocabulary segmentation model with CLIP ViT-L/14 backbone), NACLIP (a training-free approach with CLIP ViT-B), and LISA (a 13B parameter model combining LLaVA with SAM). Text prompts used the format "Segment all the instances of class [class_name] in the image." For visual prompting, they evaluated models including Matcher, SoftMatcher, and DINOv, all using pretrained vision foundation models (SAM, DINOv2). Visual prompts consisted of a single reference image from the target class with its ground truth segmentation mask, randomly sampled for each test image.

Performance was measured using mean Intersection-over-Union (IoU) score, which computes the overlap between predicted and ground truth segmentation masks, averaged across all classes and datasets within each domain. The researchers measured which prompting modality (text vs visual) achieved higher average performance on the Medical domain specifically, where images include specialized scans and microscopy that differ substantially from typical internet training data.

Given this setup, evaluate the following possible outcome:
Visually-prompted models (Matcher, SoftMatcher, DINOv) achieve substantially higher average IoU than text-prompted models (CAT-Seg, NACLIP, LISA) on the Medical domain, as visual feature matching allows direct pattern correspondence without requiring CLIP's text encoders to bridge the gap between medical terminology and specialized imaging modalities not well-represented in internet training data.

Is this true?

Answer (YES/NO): NO